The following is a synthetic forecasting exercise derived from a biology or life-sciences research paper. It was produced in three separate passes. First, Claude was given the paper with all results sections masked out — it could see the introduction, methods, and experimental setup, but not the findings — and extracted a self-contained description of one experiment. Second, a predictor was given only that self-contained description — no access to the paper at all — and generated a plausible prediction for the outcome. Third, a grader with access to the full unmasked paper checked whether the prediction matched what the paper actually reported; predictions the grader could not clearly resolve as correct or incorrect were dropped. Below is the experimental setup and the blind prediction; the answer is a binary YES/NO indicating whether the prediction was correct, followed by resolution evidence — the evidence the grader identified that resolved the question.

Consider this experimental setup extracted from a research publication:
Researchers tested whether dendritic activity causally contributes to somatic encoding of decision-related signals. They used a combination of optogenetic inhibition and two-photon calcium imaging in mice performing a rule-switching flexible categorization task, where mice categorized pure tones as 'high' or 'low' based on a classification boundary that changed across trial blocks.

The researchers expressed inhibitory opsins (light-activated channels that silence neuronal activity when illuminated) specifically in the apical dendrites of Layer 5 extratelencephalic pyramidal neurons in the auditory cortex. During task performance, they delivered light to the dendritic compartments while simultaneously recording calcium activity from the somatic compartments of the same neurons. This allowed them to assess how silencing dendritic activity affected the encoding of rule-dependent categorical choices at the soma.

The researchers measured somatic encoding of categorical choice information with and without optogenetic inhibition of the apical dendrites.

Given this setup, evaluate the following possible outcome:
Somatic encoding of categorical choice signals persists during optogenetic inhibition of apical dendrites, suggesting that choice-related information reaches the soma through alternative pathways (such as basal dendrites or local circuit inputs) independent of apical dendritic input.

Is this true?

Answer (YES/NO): NO